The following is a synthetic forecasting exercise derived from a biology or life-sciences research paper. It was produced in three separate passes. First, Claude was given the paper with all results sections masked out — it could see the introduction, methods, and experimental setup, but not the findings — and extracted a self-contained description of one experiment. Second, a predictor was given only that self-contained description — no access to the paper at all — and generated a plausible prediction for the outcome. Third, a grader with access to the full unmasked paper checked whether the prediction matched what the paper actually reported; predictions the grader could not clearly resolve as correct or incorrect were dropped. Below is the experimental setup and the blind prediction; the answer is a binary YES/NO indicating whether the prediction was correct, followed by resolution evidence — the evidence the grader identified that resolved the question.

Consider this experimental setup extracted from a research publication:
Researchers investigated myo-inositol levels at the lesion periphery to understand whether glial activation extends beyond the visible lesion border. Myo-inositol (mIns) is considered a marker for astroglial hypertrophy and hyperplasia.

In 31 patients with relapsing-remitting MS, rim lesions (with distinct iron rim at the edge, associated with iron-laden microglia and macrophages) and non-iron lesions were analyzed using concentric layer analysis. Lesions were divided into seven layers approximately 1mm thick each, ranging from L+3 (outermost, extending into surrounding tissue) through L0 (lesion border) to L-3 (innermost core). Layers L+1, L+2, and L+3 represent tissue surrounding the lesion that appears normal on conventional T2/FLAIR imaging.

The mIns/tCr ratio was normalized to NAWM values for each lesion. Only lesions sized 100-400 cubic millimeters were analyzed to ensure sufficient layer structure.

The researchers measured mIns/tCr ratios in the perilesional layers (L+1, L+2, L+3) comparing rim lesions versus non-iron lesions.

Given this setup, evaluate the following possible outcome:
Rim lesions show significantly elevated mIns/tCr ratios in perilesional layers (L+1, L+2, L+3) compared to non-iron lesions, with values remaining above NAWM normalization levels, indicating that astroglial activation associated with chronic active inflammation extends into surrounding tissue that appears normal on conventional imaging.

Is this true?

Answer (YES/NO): NO